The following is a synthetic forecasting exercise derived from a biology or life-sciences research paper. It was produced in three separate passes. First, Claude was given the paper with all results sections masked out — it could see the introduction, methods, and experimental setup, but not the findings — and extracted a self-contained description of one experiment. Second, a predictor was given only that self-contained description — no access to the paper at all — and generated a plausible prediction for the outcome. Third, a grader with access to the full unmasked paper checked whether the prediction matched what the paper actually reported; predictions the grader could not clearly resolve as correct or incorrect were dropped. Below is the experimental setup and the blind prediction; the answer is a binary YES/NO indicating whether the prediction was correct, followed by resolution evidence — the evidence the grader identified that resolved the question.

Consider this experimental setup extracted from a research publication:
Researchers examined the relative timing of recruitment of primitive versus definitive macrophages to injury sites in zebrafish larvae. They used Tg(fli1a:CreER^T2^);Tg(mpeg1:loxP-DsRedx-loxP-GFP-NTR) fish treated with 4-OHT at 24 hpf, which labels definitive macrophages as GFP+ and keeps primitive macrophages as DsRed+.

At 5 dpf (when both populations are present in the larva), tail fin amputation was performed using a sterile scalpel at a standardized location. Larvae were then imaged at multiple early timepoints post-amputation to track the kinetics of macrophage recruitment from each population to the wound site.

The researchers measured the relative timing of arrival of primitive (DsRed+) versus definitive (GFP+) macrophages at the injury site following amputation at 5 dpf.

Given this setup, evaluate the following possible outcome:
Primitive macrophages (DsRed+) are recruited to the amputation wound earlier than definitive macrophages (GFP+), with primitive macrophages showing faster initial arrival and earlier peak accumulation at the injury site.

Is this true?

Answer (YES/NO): YES